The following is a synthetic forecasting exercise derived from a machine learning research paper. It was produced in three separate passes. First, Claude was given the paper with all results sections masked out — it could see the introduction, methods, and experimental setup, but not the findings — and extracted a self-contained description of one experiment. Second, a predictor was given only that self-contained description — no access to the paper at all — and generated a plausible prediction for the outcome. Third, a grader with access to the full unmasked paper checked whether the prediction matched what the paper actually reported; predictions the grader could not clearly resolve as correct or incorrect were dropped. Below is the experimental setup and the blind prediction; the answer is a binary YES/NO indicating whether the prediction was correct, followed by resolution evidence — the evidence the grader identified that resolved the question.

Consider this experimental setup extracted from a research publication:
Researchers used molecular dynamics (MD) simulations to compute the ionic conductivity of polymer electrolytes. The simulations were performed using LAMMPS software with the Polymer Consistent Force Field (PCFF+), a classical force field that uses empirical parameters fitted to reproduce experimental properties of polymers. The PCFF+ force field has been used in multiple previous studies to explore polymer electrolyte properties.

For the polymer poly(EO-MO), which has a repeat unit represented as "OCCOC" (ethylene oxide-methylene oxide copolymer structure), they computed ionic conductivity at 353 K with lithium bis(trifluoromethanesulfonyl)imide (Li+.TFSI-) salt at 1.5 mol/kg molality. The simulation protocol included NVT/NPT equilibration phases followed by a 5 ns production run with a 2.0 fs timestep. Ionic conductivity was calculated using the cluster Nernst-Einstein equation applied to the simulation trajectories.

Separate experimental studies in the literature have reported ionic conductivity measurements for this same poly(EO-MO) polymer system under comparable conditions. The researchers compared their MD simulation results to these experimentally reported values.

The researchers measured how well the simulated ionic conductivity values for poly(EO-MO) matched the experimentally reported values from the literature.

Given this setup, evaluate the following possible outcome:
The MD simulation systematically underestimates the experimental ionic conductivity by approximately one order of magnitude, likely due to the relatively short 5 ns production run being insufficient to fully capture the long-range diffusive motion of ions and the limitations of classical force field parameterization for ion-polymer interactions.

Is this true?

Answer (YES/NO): NO